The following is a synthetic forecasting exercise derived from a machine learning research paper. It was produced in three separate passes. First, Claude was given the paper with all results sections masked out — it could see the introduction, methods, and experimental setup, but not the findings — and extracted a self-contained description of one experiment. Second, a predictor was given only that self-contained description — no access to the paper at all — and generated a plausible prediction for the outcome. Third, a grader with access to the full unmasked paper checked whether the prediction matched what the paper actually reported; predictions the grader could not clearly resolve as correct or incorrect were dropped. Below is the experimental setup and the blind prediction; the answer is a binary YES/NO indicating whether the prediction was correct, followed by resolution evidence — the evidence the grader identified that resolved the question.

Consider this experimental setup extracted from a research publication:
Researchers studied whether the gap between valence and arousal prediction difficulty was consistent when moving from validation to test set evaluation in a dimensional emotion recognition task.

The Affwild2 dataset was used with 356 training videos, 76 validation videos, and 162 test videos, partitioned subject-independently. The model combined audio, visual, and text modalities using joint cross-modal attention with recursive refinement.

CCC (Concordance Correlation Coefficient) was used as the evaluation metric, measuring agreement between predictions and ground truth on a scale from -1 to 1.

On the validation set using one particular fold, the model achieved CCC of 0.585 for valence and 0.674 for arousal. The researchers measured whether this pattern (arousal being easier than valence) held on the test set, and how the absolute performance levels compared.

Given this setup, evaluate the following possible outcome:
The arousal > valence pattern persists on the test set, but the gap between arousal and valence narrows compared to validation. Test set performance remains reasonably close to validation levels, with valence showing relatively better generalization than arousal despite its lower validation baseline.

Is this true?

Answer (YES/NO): YES